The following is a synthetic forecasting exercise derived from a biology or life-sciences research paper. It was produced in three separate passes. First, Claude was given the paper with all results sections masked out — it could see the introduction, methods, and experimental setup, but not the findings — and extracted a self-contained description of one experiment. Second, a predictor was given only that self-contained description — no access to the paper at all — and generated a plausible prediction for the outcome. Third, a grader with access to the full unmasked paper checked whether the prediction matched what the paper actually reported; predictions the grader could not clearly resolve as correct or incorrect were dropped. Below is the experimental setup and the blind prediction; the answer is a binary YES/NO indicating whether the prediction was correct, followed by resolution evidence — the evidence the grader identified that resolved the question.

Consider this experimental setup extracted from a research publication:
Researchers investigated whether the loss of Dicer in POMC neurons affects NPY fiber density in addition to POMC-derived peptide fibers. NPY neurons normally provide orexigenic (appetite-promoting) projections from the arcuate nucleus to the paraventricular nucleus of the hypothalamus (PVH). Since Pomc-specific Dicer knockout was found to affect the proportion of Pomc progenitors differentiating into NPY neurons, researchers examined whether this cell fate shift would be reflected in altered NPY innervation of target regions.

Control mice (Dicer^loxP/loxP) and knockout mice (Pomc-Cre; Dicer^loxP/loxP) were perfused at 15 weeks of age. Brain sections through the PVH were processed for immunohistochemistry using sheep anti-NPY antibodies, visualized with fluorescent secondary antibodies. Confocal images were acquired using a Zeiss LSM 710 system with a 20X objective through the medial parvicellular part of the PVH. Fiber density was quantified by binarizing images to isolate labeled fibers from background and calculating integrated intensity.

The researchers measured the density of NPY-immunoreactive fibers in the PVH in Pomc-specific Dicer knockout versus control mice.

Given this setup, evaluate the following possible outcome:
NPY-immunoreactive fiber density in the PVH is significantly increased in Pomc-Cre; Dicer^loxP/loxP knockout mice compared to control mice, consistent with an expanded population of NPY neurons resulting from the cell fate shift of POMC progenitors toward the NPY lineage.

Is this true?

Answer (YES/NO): NO